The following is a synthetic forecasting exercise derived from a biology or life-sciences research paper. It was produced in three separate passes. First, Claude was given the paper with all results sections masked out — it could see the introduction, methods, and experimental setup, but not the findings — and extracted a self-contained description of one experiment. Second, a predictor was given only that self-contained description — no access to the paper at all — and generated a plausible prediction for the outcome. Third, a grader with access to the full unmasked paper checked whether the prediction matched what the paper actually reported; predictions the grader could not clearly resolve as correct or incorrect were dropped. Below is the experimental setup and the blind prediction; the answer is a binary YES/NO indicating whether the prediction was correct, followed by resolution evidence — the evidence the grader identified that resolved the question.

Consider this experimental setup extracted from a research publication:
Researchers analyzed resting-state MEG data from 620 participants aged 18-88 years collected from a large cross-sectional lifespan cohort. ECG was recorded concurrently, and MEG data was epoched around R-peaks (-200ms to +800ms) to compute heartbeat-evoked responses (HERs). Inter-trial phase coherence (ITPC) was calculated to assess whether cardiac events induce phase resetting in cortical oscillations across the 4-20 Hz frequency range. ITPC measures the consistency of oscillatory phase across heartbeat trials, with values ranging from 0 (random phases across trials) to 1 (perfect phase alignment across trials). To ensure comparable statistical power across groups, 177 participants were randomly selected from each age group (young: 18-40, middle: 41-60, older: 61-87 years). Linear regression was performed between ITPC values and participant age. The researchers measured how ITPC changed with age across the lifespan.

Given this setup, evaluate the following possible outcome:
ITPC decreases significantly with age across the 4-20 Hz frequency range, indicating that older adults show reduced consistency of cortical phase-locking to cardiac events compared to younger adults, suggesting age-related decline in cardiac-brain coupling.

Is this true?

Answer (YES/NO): NO